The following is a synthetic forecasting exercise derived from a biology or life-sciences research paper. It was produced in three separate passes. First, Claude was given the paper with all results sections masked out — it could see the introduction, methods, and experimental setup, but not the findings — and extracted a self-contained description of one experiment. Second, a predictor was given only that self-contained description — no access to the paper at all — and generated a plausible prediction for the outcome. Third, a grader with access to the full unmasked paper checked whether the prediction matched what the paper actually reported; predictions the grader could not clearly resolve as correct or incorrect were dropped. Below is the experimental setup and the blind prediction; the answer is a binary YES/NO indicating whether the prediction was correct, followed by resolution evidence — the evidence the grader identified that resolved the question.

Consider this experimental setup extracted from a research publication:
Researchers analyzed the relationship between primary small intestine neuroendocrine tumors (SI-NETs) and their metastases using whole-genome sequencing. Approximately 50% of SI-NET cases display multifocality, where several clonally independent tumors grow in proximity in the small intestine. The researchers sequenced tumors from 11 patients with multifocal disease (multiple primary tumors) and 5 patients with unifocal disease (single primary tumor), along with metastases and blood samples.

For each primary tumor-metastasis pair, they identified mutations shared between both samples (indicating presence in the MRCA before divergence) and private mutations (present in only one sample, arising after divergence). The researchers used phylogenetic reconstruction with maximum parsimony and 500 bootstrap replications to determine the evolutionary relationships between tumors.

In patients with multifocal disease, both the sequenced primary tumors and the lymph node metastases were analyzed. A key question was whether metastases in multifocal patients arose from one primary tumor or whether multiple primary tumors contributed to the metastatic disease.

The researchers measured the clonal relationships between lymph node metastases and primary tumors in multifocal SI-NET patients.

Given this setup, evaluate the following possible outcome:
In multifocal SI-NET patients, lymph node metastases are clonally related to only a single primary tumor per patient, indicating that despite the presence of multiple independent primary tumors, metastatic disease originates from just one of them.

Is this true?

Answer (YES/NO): NO